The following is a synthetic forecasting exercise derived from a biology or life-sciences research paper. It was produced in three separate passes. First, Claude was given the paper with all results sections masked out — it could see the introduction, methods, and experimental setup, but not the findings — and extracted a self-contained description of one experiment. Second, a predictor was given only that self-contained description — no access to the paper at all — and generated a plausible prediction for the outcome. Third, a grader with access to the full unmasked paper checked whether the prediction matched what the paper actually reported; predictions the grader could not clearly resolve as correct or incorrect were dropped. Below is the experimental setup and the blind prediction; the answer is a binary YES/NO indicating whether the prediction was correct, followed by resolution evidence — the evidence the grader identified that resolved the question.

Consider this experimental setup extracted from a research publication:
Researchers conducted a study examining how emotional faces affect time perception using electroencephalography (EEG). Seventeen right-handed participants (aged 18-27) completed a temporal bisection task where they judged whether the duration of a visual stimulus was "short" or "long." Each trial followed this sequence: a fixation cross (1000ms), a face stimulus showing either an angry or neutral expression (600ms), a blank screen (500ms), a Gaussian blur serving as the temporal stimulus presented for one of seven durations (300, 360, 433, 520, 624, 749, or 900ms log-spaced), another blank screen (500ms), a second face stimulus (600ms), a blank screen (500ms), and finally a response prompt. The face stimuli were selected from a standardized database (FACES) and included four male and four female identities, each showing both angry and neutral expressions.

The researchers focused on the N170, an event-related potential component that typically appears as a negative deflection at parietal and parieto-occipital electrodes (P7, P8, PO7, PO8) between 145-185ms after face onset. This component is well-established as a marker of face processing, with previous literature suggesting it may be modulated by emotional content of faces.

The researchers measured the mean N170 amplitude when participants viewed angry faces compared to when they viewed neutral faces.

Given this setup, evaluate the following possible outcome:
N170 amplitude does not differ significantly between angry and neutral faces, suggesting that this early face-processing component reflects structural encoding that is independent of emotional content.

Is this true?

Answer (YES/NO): NO